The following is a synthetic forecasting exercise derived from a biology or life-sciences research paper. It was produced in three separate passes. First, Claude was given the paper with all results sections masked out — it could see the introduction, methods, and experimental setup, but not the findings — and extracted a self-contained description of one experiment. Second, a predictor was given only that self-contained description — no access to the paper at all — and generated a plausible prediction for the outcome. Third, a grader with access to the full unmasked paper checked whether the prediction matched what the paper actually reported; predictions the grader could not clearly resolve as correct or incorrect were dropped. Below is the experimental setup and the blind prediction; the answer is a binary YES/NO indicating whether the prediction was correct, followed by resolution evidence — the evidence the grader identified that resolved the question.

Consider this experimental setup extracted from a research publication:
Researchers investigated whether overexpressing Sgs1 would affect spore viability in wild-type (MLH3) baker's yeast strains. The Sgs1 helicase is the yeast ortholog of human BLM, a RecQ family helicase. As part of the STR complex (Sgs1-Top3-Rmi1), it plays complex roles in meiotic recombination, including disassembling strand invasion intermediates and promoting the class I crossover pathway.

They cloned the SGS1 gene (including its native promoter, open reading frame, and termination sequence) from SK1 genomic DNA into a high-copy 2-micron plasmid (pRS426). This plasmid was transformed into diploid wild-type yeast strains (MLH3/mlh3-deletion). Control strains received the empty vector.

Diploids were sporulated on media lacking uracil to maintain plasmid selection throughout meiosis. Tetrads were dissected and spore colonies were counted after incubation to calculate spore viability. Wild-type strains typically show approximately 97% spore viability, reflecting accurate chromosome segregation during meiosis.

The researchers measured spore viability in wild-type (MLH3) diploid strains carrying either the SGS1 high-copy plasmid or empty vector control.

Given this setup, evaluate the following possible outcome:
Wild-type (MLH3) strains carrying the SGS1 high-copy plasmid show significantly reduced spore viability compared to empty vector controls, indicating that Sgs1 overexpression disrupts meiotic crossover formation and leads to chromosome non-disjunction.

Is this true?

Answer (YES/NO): NO